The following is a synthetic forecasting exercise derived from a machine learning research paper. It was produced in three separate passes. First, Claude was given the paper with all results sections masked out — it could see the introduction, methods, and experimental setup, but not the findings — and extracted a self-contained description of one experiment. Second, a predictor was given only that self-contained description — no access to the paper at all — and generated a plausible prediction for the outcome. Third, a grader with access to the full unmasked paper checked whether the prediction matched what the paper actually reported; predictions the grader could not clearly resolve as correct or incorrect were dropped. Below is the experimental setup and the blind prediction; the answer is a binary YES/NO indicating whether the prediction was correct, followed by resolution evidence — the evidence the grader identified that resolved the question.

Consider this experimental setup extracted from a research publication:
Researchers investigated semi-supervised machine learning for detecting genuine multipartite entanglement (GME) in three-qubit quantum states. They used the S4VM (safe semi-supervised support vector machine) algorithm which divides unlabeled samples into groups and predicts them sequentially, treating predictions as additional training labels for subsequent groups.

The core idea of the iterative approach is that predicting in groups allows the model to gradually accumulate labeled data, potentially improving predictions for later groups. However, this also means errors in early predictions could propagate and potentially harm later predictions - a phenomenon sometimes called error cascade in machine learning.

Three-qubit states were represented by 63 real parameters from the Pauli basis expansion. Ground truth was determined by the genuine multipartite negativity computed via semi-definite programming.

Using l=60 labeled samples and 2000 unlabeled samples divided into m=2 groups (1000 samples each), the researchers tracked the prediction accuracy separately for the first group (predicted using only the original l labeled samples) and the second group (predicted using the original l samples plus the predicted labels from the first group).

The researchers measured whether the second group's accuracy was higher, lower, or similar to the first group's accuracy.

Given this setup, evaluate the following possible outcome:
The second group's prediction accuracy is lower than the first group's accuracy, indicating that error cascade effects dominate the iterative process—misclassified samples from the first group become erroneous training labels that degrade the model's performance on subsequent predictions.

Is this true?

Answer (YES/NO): NO